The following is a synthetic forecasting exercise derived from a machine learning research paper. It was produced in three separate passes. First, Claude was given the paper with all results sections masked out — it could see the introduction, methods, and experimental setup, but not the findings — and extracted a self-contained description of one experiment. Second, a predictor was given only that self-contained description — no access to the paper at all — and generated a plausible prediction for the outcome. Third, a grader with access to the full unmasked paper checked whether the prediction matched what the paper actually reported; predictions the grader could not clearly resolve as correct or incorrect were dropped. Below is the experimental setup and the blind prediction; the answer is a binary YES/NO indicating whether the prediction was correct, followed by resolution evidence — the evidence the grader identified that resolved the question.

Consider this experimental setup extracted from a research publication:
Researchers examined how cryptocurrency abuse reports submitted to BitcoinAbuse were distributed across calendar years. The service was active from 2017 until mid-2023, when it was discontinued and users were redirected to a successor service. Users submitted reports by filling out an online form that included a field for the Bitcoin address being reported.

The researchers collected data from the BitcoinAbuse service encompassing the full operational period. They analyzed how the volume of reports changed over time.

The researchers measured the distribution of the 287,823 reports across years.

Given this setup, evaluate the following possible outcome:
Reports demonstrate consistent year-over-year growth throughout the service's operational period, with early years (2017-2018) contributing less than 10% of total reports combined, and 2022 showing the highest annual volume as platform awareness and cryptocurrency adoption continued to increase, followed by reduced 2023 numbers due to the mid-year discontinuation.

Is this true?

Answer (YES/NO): NO